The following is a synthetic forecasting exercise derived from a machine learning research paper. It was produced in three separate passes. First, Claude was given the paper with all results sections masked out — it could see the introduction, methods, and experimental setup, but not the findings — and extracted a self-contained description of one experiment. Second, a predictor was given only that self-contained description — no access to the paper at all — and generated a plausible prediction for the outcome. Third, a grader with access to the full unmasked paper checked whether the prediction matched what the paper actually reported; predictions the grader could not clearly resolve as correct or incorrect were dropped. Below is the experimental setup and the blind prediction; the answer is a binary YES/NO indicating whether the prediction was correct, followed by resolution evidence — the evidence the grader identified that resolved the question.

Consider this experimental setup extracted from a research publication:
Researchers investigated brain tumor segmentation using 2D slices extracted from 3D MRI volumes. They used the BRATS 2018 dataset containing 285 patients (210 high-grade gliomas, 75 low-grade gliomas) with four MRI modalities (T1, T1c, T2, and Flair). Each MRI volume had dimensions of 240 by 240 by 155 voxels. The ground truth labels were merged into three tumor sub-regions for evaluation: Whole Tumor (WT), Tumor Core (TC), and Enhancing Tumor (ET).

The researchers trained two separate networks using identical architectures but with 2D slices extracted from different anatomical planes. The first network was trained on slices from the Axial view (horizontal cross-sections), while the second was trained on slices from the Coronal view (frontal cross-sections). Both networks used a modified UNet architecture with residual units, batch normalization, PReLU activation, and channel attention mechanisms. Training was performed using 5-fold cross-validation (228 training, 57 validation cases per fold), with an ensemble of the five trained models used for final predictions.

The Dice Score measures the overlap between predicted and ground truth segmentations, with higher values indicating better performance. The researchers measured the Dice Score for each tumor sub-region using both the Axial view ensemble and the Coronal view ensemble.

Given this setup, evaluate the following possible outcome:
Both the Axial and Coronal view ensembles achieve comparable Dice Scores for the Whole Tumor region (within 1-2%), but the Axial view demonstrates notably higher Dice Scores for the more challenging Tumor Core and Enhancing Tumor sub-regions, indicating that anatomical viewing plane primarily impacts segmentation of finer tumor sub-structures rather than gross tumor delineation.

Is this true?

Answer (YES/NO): NO